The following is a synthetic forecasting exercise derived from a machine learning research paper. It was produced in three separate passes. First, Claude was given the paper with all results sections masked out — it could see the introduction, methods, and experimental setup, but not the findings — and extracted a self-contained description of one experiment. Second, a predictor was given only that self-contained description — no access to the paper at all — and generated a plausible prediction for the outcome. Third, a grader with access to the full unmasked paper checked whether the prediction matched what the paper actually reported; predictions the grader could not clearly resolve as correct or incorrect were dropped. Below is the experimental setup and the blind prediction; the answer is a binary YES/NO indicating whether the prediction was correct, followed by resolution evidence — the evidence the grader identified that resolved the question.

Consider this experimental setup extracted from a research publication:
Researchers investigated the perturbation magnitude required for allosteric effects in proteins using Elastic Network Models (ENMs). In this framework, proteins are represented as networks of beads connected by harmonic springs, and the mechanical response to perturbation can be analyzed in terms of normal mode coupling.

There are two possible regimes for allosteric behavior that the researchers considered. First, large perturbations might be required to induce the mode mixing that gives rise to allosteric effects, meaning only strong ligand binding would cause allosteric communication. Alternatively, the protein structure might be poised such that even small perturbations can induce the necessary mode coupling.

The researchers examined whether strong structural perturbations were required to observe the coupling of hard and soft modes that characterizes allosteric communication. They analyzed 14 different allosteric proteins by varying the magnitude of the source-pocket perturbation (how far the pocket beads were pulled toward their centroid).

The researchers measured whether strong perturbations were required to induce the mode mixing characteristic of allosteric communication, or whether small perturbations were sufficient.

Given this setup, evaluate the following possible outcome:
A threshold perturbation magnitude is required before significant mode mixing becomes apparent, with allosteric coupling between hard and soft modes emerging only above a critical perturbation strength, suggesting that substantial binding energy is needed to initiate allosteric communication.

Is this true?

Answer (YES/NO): NO